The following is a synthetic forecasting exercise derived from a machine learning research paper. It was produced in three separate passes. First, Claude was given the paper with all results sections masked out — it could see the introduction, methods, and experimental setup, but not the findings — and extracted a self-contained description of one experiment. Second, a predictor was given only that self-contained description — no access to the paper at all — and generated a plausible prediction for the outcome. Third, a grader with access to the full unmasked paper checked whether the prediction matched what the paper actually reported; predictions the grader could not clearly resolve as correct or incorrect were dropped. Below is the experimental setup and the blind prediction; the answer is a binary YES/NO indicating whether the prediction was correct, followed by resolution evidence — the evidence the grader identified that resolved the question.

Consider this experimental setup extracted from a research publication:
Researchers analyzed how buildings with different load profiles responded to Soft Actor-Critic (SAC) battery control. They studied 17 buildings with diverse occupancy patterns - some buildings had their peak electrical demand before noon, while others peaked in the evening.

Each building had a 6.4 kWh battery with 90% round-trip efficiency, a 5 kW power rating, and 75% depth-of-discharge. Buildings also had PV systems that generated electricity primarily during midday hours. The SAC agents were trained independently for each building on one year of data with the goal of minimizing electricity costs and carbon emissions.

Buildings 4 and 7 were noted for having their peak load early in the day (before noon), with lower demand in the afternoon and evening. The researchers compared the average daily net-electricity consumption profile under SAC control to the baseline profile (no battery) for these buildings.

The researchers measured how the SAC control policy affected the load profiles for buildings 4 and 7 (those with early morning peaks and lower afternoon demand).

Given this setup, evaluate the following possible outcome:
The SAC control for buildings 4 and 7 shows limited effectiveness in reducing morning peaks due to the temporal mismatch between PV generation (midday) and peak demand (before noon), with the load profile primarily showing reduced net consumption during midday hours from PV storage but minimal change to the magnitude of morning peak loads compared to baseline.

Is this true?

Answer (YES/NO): NO